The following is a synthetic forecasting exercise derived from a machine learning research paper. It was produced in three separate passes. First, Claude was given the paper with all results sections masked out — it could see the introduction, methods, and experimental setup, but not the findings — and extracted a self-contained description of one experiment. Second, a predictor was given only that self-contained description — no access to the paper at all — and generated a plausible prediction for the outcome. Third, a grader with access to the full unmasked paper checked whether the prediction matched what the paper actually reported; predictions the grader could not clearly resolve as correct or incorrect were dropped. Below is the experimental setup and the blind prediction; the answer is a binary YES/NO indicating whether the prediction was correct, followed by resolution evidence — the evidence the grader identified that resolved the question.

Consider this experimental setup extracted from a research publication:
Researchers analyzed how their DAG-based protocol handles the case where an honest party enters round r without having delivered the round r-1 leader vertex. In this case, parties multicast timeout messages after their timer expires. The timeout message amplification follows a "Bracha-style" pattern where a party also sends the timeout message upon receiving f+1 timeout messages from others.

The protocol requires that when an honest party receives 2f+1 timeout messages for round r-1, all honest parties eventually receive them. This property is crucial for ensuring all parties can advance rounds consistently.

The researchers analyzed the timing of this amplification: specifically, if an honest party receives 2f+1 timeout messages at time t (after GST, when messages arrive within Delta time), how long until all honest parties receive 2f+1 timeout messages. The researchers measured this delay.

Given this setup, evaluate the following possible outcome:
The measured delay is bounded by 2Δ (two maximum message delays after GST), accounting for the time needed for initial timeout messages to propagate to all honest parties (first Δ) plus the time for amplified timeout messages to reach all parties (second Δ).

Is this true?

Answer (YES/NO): YES